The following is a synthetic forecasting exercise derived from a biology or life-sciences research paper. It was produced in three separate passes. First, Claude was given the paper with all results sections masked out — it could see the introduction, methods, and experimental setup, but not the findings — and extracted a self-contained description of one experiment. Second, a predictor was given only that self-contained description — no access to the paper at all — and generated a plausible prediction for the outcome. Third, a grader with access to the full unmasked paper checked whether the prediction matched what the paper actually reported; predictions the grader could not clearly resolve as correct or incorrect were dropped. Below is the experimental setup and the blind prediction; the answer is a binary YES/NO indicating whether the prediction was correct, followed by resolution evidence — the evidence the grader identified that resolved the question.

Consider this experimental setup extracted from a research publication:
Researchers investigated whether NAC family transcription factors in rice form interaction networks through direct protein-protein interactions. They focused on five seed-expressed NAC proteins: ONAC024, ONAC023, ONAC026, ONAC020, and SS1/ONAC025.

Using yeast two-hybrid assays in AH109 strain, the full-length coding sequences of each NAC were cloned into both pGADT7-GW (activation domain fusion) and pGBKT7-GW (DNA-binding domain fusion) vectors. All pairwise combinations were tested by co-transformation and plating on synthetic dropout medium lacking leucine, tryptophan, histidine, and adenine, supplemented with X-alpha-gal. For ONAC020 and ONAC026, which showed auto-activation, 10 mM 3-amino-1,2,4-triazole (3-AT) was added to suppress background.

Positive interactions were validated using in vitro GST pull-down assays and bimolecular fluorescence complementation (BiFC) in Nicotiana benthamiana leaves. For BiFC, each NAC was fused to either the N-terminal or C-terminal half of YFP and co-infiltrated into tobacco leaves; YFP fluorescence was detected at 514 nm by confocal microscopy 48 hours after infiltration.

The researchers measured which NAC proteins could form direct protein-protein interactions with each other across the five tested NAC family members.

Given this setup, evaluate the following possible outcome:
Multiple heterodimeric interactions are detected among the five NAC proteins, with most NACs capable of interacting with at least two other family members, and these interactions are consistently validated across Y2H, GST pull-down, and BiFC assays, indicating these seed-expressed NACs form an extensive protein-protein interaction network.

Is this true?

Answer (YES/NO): NO